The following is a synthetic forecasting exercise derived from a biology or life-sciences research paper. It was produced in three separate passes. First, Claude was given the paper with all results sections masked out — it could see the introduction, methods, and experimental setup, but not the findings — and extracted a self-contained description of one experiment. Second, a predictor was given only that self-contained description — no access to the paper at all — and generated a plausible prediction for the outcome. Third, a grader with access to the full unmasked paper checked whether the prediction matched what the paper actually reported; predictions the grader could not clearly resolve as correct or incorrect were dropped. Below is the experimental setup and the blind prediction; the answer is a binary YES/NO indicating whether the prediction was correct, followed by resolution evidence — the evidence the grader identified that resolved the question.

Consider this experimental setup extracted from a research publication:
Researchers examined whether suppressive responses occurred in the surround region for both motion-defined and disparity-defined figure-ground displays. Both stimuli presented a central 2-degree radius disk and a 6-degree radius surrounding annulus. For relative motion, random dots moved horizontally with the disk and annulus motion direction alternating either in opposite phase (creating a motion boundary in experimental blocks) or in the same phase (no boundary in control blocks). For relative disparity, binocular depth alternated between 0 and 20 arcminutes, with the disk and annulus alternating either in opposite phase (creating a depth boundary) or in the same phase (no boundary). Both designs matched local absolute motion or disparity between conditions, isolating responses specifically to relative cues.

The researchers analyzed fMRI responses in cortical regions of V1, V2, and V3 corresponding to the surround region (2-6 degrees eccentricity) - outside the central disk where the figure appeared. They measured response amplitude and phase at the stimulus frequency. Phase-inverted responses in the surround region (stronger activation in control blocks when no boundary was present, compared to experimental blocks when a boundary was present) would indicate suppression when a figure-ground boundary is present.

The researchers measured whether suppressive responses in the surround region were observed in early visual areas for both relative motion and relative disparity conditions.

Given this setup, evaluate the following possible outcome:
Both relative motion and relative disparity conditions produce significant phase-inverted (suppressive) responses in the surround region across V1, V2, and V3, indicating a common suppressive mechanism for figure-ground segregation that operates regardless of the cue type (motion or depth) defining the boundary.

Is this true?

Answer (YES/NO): YES